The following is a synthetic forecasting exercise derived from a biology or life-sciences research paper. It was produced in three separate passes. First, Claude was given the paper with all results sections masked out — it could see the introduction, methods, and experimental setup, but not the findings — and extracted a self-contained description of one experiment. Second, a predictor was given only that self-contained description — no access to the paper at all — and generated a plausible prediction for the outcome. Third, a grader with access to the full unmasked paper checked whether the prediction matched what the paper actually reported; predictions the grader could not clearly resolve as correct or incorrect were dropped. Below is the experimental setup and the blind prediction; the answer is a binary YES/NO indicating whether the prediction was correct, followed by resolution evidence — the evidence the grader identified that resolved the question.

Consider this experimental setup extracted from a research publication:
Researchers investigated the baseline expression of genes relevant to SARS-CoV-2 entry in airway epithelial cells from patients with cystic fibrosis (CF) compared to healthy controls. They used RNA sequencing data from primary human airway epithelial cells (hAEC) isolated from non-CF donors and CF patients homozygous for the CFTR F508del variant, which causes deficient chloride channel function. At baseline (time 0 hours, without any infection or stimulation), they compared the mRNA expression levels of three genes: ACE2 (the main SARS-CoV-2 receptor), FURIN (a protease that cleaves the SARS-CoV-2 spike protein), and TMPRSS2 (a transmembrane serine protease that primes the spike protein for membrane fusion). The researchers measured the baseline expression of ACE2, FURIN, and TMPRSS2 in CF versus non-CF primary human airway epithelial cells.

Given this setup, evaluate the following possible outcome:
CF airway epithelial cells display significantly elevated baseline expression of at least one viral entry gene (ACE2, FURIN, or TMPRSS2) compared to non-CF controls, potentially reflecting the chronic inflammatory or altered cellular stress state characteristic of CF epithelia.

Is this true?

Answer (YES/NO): YES